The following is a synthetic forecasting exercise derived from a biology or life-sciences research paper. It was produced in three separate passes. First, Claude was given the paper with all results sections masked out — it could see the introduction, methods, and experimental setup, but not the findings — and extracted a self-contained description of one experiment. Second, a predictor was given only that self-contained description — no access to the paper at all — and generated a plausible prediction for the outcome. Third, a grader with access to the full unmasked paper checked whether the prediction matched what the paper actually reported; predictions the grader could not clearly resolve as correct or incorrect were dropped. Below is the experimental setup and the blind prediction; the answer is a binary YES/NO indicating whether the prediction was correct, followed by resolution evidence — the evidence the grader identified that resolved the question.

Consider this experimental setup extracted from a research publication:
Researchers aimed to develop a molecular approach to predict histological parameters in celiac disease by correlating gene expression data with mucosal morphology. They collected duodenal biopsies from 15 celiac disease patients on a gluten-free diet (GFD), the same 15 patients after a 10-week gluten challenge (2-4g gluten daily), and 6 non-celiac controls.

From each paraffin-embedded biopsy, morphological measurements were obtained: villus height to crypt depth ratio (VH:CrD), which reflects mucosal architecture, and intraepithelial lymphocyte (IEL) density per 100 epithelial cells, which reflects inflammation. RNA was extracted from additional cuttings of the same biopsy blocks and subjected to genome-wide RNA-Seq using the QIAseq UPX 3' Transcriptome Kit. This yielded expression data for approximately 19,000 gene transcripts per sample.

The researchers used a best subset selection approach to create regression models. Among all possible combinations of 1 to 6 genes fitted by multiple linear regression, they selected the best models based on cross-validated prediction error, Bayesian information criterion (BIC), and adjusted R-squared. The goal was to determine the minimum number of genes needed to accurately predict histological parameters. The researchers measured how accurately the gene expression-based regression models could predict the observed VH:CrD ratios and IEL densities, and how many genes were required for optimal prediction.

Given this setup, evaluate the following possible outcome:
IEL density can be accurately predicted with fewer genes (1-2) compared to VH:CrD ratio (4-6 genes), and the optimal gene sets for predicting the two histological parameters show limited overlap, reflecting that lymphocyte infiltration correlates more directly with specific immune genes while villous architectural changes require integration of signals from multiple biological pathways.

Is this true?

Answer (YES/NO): NO